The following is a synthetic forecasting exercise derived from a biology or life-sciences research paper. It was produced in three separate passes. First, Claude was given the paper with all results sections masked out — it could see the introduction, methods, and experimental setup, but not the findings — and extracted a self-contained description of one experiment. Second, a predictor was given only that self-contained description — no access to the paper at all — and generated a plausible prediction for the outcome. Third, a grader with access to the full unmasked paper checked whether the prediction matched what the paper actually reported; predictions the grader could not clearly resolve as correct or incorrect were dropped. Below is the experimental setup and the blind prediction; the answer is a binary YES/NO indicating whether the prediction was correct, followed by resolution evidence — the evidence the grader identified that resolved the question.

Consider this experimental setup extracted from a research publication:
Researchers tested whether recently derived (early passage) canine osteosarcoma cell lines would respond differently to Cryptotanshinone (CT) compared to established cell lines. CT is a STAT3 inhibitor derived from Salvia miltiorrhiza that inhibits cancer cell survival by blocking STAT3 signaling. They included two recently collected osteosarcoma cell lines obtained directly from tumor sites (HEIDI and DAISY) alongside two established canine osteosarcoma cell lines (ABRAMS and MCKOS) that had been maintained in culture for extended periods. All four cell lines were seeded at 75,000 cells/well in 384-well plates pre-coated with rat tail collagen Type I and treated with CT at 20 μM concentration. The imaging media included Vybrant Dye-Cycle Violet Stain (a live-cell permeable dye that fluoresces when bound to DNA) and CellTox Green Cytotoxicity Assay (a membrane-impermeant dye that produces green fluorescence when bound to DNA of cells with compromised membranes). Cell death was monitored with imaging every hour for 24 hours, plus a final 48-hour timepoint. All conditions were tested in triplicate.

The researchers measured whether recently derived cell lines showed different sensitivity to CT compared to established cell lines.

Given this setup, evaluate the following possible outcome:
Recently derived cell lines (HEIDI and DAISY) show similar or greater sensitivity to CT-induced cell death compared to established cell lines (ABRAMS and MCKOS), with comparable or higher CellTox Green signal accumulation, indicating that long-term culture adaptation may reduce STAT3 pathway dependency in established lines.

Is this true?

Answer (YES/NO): YES